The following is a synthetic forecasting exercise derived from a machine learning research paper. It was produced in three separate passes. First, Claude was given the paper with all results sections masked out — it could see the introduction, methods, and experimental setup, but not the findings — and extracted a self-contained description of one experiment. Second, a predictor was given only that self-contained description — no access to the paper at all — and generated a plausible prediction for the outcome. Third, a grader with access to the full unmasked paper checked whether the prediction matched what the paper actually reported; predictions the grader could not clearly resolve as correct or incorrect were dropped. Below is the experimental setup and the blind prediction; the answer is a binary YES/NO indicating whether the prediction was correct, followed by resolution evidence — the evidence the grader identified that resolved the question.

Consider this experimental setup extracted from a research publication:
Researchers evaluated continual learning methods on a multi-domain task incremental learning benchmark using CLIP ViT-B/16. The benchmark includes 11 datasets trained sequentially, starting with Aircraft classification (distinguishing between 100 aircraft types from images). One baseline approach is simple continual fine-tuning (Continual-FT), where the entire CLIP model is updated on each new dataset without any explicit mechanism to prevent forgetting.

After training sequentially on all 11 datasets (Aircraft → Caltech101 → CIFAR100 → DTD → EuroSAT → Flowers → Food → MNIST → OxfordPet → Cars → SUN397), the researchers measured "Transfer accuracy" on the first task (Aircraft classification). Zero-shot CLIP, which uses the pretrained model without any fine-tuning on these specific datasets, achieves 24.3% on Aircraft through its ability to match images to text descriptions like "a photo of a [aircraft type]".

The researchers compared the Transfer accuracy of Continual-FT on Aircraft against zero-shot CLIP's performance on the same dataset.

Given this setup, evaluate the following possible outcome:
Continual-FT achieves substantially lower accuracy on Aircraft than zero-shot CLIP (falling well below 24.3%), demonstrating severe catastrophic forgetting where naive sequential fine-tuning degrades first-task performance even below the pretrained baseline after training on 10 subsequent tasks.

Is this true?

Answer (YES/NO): NO